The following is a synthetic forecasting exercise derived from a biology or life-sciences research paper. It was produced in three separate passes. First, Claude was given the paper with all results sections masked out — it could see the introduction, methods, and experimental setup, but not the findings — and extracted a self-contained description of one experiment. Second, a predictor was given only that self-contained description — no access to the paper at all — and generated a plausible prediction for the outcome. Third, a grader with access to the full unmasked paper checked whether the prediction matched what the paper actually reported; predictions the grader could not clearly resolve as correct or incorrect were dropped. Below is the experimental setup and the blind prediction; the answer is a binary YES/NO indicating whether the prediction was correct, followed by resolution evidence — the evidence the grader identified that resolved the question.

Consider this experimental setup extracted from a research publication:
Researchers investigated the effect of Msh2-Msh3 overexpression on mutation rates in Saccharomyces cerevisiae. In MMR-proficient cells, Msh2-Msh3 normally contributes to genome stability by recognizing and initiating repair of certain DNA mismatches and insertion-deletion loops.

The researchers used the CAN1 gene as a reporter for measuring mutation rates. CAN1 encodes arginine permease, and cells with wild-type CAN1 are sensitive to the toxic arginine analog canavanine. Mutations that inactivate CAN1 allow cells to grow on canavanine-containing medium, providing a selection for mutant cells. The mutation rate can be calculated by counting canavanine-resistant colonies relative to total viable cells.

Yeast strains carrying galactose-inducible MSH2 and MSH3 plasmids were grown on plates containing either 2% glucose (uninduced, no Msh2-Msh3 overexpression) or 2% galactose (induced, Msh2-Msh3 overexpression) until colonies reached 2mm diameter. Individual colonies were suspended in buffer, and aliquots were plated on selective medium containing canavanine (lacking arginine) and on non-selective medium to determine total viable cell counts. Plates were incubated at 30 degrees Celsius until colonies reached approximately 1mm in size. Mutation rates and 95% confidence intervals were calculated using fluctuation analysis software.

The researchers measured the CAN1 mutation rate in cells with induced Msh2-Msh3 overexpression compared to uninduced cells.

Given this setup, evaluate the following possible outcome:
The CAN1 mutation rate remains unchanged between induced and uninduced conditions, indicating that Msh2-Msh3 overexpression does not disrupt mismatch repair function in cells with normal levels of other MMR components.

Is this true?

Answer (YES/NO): NO